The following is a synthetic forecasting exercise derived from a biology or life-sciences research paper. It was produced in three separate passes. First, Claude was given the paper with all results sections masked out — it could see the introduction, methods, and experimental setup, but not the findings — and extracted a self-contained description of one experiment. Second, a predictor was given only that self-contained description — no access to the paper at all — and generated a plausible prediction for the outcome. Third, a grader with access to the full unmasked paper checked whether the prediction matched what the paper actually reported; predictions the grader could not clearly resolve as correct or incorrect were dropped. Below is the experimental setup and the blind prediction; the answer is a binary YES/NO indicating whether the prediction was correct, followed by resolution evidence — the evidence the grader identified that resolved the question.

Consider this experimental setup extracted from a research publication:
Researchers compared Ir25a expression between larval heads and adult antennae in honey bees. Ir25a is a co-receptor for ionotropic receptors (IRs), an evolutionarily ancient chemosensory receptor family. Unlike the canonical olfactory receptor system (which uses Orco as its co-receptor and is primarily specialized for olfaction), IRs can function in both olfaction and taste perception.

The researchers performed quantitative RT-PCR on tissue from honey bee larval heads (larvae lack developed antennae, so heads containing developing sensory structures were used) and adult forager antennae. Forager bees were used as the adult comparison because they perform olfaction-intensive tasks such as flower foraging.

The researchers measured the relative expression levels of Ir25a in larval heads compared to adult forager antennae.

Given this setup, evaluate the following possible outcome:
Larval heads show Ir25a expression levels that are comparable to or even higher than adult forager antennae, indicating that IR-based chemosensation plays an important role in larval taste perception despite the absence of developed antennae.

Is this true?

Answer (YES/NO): NO